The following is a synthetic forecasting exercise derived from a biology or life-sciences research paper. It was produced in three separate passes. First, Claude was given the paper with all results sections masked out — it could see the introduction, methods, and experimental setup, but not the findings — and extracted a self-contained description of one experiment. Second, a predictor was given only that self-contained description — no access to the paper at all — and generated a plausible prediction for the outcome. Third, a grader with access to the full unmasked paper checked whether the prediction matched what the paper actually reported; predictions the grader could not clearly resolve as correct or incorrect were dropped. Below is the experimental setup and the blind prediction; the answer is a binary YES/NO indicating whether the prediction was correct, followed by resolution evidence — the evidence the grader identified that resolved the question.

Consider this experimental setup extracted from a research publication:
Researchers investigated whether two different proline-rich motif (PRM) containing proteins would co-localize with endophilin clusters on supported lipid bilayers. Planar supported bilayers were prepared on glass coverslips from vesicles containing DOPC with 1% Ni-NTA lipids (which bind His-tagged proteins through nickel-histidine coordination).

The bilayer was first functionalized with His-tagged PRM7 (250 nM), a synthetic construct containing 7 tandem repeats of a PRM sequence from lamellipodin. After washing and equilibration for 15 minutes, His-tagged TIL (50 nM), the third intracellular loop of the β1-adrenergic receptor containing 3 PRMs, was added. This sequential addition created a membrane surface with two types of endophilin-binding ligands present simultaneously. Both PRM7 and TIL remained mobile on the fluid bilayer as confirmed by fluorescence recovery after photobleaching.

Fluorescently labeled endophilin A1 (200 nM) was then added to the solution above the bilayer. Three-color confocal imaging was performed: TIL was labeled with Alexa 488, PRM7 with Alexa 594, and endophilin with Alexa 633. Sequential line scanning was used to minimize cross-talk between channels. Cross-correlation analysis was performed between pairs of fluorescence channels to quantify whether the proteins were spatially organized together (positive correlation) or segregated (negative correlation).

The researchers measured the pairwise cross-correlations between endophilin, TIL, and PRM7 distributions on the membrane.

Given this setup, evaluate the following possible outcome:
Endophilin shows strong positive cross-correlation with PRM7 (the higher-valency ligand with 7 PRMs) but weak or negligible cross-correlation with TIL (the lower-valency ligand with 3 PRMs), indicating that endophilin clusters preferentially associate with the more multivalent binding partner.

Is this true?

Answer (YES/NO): NO